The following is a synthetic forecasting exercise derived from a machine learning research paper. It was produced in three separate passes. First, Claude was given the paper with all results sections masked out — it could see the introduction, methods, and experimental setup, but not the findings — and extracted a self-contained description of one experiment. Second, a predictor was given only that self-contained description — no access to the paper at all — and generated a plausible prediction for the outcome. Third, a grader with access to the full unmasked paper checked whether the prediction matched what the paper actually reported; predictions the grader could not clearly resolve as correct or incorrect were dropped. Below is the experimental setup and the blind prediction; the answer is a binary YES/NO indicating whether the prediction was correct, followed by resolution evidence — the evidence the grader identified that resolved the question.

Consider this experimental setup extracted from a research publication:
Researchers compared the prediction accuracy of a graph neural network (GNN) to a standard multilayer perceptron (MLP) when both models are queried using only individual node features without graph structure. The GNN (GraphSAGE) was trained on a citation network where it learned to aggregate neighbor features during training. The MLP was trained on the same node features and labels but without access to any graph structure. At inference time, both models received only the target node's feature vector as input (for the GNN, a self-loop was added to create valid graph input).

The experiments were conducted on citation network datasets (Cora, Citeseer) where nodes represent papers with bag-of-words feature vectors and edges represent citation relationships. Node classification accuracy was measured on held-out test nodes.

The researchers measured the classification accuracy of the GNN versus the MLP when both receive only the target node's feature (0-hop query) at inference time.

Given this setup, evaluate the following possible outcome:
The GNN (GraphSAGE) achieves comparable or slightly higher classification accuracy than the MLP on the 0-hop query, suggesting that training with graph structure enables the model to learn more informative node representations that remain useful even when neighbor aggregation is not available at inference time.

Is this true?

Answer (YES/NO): NO